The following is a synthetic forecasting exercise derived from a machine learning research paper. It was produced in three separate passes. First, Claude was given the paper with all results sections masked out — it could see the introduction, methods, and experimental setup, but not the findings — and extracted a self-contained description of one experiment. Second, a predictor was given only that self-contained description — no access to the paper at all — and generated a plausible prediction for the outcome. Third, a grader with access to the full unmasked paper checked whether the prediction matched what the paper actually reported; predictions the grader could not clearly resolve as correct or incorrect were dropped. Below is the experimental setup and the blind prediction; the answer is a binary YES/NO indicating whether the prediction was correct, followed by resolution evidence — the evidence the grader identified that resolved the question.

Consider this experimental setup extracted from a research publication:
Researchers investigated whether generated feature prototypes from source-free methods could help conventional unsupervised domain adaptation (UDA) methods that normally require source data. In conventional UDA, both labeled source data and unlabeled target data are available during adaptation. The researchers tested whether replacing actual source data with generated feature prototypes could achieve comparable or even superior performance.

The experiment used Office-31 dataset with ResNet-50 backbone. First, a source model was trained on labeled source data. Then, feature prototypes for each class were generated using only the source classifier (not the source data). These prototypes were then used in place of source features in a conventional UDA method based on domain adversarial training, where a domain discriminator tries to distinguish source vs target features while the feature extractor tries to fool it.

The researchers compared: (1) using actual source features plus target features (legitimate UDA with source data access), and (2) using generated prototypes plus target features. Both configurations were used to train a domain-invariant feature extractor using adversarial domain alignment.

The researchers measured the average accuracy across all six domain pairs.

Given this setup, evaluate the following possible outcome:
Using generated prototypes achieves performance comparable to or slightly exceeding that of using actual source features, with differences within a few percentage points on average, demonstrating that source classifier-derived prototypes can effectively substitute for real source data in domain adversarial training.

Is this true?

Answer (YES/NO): YES